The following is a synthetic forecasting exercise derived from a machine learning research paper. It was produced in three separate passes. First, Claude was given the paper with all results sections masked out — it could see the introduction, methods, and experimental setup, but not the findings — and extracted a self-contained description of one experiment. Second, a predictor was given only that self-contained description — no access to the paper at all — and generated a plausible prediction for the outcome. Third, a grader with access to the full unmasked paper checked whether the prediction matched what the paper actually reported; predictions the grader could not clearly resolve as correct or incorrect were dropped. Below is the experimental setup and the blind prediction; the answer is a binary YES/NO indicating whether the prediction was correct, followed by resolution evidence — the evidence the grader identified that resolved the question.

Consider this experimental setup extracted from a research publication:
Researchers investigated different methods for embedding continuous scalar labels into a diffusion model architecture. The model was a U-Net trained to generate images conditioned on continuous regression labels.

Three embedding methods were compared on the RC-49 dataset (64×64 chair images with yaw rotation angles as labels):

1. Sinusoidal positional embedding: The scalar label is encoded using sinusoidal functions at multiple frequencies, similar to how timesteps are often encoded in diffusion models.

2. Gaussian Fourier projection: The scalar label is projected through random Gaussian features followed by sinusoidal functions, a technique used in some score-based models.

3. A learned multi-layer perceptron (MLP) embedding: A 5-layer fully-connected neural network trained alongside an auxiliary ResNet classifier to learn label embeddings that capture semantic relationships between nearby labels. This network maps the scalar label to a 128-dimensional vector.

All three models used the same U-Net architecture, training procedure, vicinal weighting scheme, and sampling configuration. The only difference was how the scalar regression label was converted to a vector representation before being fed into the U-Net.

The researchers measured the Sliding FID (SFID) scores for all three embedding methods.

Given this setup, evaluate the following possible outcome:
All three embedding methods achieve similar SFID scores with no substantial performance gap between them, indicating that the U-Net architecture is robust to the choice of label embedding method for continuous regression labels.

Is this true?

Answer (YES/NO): NO